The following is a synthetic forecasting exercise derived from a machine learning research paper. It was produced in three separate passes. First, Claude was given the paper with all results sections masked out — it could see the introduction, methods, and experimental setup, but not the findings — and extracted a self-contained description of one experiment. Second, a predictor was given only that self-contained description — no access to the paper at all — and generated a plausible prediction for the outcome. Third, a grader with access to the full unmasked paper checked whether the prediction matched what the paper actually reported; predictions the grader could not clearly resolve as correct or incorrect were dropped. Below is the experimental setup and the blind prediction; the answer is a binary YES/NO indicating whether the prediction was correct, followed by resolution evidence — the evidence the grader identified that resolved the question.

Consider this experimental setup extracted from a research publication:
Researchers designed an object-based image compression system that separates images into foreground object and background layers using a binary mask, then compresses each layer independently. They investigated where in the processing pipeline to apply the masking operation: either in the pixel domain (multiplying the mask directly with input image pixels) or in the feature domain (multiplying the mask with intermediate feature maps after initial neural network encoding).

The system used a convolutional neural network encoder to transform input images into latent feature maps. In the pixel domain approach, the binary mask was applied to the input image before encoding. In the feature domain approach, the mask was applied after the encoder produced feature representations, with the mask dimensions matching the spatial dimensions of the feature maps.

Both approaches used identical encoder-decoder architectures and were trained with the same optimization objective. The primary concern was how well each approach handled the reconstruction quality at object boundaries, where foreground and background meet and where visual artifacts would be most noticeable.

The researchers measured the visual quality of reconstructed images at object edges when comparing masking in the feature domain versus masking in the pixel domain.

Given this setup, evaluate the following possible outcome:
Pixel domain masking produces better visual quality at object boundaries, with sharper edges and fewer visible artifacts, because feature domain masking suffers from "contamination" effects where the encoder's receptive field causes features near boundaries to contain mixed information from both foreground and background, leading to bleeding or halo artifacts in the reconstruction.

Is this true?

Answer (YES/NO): NO